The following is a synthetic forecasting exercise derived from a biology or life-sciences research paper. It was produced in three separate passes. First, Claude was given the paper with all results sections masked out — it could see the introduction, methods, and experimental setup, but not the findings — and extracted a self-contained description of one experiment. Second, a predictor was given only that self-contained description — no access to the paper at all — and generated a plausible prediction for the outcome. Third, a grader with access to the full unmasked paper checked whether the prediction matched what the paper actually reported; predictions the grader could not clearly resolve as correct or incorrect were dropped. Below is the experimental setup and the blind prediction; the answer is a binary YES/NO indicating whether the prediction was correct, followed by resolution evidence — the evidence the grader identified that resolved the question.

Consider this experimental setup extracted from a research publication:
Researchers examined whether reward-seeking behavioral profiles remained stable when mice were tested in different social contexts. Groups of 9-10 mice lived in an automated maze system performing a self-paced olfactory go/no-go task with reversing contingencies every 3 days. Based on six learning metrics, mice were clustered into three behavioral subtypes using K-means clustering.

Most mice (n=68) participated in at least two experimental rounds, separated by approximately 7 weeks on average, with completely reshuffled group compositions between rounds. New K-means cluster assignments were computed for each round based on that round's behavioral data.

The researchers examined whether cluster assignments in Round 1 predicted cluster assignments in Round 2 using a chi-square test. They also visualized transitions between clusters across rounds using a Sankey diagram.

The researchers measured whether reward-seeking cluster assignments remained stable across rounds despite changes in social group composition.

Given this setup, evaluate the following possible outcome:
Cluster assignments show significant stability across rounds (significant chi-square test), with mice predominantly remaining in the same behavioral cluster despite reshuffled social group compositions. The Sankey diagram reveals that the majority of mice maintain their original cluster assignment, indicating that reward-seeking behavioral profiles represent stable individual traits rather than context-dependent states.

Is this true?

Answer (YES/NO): YES